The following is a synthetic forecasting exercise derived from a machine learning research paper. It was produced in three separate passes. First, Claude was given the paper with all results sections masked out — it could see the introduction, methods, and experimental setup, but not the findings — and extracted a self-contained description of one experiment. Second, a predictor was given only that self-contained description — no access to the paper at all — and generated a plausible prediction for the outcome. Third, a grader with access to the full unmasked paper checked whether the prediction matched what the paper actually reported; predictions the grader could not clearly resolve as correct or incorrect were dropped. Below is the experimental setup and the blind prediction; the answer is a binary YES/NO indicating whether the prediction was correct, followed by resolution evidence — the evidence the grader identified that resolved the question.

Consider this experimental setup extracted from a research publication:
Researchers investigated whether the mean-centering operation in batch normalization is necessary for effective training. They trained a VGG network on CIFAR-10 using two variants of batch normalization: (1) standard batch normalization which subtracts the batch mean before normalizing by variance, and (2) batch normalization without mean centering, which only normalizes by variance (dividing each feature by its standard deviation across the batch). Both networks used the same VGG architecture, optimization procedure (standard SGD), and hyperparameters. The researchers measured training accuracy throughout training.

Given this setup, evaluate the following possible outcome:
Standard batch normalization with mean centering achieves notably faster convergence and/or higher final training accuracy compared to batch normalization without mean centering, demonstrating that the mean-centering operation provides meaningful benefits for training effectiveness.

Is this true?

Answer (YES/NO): NO